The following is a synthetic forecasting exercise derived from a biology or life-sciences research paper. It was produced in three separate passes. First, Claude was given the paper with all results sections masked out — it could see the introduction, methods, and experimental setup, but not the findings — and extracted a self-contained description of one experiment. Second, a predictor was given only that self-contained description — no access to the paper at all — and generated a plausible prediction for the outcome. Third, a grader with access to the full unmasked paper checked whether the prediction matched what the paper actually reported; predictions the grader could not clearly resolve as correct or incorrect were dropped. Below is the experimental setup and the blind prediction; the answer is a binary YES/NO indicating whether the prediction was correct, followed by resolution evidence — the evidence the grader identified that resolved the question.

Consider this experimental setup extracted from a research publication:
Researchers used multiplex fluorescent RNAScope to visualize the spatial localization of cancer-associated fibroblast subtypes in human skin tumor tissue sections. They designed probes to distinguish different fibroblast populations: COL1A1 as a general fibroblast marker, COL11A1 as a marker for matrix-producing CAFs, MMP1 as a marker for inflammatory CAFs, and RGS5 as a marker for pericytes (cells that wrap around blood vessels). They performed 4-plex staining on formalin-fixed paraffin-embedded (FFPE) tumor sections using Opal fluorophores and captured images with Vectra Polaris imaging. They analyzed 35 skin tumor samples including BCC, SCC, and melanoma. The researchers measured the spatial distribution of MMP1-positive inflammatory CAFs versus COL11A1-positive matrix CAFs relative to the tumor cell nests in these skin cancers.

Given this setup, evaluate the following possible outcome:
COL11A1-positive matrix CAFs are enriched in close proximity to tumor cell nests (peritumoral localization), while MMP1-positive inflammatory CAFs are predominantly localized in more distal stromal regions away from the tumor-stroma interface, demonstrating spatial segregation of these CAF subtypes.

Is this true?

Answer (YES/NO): NO